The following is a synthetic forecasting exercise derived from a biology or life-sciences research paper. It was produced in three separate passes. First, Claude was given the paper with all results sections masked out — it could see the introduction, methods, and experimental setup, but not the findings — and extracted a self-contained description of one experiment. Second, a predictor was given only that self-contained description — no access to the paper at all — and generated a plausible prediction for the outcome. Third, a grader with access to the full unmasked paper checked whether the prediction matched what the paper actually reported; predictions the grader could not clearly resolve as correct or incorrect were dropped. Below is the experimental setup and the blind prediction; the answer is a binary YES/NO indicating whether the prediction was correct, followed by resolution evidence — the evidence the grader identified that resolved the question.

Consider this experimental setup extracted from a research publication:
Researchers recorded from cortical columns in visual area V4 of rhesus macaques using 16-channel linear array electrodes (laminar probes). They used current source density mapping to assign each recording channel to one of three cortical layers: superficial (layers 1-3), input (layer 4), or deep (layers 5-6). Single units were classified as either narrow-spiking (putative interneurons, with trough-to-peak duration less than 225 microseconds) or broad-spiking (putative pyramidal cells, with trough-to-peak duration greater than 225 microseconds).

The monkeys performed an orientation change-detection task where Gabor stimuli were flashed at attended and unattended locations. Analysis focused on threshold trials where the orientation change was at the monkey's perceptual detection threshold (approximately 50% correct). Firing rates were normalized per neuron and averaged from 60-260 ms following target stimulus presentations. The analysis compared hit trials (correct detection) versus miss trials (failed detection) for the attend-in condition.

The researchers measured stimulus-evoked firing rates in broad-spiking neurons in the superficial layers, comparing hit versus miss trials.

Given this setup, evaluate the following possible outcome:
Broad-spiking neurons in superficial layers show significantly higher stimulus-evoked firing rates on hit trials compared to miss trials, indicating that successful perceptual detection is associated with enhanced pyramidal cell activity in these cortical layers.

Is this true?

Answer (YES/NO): NO